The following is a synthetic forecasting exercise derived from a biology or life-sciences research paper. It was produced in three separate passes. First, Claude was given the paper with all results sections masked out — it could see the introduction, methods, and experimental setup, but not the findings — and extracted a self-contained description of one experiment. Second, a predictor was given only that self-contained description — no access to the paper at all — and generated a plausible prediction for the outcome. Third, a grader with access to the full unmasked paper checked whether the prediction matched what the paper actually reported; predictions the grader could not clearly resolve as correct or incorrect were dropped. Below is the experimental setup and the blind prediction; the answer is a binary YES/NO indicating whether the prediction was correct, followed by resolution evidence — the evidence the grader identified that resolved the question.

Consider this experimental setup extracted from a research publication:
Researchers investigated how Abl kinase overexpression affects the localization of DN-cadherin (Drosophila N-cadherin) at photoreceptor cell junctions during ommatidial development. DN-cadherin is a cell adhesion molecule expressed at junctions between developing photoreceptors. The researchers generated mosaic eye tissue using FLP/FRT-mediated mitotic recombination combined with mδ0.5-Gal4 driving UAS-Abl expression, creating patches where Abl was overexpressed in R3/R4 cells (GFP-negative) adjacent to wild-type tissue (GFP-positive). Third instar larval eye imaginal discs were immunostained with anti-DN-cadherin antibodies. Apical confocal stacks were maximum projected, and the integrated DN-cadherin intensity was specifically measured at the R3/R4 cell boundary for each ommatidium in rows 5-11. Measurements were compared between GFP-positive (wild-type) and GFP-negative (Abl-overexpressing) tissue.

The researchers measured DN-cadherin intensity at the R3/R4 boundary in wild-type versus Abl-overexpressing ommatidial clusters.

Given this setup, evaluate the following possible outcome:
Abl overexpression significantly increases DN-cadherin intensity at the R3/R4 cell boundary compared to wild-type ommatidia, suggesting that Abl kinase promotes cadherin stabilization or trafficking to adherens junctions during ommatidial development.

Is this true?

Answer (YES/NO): NO